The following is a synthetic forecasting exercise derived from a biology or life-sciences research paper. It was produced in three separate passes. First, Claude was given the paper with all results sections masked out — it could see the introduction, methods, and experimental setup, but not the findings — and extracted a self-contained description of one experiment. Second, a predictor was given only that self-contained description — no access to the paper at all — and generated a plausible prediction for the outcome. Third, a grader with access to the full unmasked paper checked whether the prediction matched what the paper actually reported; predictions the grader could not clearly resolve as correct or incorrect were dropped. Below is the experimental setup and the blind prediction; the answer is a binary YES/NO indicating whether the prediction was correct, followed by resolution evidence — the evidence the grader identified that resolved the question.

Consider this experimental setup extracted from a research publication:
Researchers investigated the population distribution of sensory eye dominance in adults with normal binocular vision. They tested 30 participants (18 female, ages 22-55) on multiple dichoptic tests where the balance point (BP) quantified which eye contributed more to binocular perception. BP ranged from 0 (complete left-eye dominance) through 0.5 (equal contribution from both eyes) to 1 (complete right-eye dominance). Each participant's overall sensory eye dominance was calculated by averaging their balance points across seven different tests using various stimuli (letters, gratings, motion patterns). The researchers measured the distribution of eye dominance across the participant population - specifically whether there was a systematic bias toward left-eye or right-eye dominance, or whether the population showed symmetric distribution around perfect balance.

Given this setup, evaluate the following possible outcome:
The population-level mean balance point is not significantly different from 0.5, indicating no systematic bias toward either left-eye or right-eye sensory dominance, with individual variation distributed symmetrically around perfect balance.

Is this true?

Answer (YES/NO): NO